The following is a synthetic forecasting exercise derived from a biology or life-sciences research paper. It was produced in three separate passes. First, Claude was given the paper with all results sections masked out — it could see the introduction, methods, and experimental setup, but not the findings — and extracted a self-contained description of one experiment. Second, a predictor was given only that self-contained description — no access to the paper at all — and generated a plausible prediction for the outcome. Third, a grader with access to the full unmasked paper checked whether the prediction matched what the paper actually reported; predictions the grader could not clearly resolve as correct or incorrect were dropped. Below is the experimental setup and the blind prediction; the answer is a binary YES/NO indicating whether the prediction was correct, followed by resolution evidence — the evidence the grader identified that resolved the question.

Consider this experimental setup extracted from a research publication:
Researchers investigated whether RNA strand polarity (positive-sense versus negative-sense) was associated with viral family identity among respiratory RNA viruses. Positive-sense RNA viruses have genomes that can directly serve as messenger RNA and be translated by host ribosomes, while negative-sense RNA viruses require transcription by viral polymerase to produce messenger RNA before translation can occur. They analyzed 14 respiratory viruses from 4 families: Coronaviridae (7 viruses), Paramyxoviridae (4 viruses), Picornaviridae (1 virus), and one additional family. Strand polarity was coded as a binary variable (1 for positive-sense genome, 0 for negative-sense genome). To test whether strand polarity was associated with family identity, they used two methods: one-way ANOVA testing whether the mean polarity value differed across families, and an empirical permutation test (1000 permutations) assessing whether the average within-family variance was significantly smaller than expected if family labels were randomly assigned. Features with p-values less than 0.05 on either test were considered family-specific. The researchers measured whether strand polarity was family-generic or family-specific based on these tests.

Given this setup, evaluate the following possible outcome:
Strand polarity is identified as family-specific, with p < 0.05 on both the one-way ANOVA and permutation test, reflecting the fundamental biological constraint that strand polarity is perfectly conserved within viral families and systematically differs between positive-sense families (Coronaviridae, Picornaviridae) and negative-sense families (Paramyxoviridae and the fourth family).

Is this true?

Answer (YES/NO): YES